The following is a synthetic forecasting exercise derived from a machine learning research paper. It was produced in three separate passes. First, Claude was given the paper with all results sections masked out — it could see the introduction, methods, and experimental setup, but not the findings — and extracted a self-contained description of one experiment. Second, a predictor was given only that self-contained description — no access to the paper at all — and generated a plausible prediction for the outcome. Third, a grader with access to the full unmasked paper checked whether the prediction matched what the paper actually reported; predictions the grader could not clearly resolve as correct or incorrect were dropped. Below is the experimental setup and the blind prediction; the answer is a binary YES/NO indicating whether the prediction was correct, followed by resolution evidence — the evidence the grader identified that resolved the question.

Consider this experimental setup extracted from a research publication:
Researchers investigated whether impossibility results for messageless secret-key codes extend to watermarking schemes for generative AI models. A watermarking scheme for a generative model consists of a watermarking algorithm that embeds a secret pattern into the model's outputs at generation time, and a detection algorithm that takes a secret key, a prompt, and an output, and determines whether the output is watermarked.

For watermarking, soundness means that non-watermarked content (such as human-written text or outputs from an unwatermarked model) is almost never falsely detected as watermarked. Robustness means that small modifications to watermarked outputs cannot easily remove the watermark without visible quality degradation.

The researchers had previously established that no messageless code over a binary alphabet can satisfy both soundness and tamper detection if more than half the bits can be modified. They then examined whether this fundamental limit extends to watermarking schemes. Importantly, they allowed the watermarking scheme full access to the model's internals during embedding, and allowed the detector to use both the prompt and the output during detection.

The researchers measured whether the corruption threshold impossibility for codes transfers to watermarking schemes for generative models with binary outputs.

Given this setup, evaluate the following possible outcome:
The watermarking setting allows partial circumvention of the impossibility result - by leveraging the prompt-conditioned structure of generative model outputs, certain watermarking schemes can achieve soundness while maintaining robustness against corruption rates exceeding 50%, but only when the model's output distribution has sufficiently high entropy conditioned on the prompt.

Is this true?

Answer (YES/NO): NO